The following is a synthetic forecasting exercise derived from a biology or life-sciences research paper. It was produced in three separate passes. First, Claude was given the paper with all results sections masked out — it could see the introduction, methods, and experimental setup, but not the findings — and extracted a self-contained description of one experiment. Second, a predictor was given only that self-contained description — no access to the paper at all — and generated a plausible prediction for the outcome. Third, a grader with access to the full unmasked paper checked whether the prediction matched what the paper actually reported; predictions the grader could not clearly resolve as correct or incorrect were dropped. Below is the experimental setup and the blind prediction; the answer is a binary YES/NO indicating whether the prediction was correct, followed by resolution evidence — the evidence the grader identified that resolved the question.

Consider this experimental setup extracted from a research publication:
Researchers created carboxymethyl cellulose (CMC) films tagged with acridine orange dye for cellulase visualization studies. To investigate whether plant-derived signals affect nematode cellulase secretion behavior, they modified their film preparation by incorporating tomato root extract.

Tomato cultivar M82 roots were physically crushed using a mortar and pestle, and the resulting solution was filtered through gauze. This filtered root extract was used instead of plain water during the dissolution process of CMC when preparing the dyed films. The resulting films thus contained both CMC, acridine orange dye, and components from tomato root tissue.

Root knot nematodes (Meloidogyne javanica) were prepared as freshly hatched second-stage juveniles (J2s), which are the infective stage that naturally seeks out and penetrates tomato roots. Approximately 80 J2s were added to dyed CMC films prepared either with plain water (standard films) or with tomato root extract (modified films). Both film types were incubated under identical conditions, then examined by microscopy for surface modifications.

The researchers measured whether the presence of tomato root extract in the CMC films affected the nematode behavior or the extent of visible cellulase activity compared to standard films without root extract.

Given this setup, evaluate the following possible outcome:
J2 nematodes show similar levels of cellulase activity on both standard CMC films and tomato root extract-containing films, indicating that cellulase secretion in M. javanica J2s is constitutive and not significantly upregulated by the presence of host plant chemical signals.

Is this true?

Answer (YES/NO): NO